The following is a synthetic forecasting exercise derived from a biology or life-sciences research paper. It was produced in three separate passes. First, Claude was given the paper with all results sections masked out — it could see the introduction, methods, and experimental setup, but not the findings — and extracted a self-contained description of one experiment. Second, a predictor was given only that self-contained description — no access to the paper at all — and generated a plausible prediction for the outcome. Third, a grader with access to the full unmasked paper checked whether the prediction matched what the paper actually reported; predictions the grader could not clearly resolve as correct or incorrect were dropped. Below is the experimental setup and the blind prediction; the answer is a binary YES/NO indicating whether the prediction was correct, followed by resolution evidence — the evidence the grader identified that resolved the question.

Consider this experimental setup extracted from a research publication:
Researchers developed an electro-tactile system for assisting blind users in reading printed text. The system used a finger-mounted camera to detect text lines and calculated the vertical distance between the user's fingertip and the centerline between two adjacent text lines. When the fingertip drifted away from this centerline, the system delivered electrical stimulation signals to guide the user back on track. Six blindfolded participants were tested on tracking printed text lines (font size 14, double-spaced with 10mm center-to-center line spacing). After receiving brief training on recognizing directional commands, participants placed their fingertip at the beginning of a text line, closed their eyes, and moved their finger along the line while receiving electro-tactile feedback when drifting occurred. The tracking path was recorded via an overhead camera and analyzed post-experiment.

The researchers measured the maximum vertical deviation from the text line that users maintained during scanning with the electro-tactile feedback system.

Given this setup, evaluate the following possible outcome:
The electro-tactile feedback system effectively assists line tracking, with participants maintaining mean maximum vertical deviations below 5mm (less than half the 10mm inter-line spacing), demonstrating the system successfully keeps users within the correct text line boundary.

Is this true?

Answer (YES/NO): YES